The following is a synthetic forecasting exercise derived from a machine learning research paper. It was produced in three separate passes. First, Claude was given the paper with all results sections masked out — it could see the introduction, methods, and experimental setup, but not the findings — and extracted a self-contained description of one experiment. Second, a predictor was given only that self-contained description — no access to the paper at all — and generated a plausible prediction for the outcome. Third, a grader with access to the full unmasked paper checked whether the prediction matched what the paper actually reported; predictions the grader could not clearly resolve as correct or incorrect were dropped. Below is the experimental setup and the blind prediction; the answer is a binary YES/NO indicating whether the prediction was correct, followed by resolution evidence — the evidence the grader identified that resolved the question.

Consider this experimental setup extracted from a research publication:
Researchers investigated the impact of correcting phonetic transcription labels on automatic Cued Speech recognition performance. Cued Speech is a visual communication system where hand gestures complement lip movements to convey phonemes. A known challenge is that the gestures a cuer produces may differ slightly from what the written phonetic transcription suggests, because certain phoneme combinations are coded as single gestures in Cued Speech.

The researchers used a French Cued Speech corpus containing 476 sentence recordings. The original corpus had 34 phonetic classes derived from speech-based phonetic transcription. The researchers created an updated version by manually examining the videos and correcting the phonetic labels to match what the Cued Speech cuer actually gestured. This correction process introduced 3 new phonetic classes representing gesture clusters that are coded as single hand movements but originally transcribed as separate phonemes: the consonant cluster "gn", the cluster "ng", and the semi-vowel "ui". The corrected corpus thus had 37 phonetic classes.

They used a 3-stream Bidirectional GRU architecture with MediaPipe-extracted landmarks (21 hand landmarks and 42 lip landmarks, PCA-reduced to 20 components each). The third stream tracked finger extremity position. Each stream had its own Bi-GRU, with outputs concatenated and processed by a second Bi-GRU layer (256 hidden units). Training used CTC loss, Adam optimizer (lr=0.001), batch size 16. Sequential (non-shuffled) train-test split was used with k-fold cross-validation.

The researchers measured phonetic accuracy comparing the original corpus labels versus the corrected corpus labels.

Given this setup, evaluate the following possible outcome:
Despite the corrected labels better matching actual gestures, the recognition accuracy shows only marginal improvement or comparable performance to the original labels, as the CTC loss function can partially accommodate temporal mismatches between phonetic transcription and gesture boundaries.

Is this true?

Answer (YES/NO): NO